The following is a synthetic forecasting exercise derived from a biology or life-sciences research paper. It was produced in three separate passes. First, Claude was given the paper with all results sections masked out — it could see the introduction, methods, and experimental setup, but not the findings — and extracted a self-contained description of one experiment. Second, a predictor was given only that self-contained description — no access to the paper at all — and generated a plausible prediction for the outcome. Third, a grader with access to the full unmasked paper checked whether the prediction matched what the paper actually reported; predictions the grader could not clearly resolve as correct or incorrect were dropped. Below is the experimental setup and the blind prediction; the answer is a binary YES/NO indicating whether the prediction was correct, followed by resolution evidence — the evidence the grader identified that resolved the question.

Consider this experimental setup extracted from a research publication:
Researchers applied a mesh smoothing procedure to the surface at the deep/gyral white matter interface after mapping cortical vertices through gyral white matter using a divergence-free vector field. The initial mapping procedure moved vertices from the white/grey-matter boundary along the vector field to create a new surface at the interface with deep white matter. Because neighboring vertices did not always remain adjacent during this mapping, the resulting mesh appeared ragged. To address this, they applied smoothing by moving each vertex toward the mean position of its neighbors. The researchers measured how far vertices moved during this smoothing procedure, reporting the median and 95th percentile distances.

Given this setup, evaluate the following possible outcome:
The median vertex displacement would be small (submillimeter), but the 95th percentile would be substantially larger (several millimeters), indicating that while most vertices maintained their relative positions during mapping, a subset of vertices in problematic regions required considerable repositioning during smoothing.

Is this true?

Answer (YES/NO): NO